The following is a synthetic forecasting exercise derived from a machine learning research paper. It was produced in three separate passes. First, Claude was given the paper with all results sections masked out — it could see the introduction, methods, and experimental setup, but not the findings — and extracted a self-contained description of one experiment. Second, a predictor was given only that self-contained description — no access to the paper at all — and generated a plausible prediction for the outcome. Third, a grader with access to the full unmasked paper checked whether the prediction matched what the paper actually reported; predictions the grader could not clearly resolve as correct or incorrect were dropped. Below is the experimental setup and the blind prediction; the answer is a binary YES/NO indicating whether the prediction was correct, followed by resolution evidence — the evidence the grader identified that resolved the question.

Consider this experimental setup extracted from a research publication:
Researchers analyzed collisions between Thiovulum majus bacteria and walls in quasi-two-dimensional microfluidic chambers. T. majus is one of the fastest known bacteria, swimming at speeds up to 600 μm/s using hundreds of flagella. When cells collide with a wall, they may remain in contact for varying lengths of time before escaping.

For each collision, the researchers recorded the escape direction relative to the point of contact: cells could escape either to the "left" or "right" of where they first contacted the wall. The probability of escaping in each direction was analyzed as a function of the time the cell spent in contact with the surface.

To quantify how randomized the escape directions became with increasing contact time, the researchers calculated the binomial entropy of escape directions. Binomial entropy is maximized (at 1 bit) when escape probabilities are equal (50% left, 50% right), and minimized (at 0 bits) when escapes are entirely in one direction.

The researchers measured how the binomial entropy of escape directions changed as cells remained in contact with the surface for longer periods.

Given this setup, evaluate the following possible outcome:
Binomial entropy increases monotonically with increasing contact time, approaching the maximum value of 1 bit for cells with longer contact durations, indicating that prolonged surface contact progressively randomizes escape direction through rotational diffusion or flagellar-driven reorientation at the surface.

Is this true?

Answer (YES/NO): YES